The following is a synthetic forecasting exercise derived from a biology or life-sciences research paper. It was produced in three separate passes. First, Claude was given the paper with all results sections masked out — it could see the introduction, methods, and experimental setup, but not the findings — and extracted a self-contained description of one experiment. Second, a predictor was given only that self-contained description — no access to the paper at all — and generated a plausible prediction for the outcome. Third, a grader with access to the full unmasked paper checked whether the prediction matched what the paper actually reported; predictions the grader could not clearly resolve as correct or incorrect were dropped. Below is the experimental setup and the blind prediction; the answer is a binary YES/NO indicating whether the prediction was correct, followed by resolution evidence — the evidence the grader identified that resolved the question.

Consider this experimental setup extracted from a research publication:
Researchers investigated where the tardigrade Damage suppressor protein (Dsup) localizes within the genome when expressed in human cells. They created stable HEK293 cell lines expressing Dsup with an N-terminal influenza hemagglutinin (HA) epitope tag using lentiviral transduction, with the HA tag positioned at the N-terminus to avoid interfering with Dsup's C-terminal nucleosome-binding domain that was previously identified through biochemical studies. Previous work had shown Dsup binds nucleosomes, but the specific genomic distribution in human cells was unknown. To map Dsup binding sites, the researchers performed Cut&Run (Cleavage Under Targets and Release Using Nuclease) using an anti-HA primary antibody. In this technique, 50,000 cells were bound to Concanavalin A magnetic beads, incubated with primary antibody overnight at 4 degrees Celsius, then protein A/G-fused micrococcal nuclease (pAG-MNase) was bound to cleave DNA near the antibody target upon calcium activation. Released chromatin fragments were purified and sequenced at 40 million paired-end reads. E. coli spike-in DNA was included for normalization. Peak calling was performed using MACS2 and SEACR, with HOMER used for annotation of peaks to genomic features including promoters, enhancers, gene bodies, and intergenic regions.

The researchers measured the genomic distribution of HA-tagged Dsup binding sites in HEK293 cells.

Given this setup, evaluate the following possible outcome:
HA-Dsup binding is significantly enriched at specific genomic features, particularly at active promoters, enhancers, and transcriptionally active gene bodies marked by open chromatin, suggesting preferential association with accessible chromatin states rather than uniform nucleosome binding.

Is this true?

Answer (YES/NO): YES